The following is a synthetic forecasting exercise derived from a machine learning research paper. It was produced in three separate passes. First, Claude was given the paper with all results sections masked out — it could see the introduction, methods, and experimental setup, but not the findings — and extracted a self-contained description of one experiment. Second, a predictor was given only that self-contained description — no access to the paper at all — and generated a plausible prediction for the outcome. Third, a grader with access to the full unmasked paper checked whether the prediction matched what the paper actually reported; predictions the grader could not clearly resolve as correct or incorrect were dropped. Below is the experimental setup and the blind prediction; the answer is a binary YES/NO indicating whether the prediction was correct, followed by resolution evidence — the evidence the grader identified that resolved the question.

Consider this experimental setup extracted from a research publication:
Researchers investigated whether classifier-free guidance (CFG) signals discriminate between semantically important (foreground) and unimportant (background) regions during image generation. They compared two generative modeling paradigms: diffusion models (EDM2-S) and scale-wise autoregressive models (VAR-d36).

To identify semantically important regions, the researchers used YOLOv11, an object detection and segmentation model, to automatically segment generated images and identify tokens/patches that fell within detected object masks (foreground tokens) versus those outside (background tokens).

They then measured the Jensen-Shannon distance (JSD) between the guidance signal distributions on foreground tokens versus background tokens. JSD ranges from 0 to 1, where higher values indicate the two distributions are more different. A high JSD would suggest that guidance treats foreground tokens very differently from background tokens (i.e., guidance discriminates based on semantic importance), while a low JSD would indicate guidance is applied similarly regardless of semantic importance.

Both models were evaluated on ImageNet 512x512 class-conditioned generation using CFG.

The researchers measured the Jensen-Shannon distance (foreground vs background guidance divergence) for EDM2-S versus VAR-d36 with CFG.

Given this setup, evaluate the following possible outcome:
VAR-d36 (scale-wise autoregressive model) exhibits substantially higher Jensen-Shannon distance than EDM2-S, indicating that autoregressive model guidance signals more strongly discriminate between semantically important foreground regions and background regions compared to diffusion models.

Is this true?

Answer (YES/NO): NO